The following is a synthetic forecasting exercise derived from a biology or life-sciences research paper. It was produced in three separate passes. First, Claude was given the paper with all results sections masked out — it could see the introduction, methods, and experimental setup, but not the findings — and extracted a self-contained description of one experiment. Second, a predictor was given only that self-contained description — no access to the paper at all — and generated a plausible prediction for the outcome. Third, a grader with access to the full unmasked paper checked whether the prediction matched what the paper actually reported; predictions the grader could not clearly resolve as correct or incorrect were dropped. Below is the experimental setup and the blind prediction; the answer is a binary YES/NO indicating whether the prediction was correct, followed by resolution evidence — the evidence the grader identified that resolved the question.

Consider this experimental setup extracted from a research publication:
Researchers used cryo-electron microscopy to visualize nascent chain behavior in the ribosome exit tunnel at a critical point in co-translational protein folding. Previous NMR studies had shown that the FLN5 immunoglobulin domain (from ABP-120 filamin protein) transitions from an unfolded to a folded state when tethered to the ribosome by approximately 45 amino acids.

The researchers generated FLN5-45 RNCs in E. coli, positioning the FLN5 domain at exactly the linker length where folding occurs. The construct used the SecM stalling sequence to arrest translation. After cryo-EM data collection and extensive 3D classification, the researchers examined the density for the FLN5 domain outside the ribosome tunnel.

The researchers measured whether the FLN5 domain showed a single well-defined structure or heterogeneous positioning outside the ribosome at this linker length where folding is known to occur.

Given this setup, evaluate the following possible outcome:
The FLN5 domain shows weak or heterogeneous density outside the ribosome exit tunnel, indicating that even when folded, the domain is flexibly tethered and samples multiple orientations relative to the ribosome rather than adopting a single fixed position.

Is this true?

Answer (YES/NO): YES